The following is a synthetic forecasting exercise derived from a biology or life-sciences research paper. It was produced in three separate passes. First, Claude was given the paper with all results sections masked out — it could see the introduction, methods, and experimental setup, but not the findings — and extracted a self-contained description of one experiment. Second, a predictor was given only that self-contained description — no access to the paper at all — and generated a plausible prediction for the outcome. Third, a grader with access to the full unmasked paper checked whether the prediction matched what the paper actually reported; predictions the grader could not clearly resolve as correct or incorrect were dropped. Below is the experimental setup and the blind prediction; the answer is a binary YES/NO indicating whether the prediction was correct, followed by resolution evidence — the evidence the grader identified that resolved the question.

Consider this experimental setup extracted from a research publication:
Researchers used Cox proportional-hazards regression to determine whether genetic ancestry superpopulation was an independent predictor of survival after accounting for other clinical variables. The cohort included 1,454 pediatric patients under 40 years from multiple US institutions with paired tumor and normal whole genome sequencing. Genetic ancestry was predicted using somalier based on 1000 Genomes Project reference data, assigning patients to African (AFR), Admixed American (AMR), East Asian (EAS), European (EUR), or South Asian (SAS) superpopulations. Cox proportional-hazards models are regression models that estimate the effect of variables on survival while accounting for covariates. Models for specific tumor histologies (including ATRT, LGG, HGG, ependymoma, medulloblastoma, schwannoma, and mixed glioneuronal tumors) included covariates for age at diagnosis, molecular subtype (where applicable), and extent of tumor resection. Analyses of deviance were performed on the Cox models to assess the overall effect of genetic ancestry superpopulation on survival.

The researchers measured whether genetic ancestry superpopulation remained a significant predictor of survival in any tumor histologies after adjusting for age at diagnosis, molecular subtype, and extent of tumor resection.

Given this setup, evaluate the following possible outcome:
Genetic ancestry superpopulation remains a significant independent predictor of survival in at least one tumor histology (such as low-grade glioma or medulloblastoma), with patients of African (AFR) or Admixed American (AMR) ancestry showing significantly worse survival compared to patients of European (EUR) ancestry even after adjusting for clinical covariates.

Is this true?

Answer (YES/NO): YES